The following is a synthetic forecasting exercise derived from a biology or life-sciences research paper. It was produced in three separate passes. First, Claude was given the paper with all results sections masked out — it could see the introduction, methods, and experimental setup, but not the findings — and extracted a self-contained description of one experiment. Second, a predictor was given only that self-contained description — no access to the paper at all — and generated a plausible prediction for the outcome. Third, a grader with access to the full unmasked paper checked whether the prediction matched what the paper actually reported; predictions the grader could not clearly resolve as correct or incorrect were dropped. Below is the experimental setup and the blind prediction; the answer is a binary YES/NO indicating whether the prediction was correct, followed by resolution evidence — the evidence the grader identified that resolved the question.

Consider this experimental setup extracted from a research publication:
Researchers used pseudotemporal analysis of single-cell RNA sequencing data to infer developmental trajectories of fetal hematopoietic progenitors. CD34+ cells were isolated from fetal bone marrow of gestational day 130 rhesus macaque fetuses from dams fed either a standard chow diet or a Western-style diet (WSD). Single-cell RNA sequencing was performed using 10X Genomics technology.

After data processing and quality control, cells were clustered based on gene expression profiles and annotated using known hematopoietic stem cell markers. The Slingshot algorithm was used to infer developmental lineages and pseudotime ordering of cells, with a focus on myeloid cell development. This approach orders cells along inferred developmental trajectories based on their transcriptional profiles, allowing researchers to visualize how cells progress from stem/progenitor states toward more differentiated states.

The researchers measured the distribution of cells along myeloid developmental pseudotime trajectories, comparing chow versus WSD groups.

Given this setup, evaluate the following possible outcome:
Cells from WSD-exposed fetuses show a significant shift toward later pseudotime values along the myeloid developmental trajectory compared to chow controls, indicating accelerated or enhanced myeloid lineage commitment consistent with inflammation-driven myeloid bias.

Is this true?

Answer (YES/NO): YES